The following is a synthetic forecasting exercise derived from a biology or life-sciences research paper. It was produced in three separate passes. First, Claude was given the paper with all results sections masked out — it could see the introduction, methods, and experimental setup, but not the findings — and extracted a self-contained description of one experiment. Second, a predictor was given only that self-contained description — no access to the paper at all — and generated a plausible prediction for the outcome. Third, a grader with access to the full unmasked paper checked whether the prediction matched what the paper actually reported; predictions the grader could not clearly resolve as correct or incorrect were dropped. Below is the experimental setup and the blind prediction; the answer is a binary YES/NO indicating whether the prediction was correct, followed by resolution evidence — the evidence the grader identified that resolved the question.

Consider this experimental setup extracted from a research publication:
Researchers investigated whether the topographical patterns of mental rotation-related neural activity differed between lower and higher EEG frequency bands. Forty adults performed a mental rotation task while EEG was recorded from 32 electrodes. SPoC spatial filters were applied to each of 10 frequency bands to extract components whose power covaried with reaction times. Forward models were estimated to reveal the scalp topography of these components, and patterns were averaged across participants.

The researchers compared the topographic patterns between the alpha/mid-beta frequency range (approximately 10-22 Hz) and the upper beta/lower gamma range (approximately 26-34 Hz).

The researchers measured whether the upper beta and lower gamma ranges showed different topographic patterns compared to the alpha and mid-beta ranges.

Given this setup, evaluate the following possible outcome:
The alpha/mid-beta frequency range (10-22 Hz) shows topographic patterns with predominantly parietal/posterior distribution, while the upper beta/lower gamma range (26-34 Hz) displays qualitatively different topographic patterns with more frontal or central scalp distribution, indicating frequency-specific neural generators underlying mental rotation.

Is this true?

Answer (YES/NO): NO